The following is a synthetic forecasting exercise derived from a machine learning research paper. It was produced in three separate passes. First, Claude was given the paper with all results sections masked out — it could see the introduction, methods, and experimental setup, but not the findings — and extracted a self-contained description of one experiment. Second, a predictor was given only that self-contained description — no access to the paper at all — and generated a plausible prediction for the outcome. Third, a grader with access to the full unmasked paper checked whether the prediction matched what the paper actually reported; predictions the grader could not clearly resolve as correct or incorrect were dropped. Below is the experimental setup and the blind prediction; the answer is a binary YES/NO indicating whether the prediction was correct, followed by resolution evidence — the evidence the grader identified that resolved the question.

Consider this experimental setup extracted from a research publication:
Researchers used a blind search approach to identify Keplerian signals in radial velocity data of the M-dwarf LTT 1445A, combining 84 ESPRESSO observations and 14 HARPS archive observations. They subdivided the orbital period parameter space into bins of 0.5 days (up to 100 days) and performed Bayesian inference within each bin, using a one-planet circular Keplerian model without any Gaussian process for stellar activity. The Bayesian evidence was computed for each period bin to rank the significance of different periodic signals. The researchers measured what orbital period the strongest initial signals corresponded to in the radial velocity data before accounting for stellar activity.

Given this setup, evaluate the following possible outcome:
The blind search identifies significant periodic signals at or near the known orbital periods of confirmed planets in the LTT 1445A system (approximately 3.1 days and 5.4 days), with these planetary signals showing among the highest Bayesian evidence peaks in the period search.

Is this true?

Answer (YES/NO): NO